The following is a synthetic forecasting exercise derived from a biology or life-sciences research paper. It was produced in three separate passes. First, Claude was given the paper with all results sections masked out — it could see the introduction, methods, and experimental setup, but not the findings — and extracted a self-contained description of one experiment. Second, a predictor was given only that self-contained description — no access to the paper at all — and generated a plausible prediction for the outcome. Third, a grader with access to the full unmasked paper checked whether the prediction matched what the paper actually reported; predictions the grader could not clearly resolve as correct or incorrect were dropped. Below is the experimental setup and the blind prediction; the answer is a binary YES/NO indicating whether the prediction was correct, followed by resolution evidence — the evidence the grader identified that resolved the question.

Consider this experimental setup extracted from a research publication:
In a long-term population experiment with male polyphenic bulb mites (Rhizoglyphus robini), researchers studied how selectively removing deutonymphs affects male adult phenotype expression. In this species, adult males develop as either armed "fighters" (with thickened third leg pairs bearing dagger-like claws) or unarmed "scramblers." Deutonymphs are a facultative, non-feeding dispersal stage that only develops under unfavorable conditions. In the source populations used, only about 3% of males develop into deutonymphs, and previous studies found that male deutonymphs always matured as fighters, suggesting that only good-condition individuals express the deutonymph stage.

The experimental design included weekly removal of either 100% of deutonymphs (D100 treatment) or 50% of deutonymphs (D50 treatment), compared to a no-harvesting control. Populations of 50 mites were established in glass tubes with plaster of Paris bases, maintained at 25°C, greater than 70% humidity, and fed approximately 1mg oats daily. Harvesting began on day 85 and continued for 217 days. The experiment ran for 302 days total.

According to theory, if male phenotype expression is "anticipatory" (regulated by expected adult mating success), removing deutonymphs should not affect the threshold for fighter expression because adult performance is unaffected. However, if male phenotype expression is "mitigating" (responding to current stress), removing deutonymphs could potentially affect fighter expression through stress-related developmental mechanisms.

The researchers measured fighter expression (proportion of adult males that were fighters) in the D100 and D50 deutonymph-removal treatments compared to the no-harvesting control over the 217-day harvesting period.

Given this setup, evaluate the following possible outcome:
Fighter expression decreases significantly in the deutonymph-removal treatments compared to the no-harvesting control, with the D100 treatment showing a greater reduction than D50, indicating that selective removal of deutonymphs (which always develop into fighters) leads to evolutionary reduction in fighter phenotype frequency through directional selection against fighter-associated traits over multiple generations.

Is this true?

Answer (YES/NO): NO